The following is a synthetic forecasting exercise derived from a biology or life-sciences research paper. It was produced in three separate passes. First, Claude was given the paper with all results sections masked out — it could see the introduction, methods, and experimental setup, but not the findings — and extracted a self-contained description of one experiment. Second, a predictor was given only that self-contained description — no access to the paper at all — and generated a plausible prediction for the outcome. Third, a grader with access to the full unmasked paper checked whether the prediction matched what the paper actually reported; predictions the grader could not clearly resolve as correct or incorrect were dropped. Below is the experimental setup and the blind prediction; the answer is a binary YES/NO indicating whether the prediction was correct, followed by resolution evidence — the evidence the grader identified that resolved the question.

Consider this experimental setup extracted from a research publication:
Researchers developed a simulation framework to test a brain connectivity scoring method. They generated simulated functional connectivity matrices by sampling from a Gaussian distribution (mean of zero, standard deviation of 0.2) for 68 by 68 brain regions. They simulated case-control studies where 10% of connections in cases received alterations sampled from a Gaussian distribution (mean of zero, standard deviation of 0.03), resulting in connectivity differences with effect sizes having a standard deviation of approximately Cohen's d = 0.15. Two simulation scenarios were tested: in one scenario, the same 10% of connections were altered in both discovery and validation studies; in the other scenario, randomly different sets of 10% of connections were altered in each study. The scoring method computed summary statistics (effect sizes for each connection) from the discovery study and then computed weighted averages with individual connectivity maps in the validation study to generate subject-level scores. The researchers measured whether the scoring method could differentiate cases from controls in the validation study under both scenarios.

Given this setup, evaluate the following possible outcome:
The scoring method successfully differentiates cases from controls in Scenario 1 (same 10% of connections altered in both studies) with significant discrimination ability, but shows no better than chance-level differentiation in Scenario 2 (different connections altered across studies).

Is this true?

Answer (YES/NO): YES